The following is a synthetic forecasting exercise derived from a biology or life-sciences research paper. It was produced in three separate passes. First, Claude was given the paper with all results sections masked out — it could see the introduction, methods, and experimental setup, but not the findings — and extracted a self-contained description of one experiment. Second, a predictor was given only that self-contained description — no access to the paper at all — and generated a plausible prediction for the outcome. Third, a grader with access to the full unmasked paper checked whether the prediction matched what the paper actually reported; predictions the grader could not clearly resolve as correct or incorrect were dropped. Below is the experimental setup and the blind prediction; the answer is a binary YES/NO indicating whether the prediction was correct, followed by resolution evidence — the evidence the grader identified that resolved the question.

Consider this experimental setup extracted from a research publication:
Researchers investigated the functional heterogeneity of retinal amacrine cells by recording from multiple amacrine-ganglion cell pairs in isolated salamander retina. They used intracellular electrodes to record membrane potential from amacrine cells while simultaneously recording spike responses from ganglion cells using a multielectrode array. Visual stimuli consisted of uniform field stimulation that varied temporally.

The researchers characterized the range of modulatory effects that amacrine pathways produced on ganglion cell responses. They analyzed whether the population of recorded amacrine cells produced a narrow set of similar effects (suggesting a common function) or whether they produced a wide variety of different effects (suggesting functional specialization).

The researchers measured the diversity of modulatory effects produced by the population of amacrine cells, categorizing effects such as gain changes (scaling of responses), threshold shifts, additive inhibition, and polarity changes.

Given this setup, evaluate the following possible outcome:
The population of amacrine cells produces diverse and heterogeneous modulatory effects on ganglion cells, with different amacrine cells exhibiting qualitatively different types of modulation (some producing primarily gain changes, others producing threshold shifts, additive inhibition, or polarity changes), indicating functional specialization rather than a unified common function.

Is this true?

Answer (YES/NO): YES